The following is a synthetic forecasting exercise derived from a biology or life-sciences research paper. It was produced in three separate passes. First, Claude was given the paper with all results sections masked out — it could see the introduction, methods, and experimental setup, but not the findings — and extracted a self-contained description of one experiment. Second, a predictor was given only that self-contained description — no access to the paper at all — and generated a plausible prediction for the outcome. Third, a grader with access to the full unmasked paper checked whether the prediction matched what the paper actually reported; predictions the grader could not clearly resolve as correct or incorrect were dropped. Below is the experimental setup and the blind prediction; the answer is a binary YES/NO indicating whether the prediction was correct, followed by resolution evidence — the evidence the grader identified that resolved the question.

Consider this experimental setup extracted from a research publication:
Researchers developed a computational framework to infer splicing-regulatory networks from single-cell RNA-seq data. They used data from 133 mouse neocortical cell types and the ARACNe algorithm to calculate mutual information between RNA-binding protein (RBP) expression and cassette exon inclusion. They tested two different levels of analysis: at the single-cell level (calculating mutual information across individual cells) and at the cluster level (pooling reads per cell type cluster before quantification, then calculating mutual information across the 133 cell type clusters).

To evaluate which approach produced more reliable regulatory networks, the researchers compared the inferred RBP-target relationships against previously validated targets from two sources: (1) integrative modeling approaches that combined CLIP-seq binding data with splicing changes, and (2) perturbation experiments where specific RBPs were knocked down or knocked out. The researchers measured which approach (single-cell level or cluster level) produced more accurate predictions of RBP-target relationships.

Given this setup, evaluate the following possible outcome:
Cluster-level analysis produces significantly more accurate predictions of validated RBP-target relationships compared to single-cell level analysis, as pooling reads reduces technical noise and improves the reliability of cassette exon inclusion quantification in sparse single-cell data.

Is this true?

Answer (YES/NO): YES